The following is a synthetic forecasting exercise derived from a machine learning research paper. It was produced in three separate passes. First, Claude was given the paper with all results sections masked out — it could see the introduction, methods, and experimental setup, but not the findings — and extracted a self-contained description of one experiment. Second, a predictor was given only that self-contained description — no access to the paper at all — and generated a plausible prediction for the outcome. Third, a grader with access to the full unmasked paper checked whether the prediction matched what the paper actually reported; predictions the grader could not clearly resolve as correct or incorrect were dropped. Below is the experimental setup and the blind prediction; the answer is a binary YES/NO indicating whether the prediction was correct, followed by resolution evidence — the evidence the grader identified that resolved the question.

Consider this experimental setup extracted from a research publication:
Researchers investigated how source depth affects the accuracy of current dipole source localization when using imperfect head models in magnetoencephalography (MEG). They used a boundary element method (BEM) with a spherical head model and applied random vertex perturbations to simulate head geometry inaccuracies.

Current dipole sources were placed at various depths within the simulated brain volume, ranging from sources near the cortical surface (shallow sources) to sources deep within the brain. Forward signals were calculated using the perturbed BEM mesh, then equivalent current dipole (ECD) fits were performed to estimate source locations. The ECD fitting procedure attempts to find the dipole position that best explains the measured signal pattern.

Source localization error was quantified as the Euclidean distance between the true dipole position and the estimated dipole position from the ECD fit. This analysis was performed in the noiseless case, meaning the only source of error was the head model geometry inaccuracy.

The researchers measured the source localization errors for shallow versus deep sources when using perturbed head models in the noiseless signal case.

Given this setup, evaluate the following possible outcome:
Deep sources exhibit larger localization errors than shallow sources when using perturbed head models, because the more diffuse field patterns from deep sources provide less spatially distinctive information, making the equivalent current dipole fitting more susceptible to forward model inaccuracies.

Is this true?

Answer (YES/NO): NO